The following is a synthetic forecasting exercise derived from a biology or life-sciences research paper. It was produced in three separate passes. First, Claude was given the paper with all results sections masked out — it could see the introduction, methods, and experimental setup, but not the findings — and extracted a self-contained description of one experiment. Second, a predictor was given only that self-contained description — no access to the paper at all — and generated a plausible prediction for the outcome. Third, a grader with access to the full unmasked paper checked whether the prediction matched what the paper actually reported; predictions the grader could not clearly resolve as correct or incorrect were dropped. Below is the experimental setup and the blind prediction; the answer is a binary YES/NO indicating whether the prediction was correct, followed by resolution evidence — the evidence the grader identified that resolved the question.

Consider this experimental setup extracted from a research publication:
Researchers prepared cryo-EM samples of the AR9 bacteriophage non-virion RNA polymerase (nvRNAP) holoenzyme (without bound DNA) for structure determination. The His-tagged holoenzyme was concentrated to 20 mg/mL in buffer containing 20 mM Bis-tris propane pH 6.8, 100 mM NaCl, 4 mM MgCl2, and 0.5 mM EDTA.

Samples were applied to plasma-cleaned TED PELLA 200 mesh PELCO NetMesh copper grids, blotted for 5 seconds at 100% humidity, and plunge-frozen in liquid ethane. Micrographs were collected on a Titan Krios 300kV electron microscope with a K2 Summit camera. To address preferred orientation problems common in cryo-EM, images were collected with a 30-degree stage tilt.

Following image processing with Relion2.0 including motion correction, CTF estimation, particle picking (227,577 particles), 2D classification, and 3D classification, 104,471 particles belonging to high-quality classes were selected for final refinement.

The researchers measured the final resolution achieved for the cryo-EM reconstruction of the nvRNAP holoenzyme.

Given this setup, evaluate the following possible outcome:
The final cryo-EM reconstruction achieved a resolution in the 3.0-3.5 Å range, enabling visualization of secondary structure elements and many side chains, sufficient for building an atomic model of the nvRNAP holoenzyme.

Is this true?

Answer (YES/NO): NO